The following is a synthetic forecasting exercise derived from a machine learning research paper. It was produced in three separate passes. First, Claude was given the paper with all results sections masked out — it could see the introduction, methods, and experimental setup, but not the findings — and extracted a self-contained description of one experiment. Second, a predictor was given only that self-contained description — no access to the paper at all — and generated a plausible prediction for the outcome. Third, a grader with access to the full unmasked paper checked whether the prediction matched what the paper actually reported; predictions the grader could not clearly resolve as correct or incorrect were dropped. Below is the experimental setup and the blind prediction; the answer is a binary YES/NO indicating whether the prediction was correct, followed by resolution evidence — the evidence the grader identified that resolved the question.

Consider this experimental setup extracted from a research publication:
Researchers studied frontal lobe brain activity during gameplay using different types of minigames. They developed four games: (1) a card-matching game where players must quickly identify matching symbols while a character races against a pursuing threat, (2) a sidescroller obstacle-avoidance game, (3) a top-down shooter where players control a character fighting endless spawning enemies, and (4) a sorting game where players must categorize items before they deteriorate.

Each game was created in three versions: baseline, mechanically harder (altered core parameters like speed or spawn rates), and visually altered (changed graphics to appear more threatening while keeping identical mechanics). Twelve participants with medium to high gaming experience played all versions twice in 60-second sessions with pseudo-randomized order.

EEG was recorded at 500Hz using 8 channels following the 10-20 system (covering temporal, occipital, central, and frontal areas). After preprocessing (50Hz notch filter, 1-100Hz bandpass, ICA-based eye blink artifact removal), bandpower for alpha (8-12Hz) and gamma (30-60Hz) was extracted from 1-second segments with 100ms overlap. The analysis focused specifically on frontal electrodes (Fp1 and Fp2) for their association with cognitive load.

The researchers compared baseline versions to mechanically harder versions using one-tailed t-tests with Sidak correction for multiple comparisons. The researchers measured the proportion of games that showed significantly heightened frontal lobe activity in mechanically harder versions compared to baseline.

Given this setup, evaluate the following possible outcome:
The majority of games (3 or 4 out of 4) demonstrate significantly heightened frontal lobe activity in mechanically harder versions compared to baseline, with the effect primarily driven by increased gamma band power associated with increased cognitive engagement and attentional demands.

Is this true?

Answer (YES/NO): YES